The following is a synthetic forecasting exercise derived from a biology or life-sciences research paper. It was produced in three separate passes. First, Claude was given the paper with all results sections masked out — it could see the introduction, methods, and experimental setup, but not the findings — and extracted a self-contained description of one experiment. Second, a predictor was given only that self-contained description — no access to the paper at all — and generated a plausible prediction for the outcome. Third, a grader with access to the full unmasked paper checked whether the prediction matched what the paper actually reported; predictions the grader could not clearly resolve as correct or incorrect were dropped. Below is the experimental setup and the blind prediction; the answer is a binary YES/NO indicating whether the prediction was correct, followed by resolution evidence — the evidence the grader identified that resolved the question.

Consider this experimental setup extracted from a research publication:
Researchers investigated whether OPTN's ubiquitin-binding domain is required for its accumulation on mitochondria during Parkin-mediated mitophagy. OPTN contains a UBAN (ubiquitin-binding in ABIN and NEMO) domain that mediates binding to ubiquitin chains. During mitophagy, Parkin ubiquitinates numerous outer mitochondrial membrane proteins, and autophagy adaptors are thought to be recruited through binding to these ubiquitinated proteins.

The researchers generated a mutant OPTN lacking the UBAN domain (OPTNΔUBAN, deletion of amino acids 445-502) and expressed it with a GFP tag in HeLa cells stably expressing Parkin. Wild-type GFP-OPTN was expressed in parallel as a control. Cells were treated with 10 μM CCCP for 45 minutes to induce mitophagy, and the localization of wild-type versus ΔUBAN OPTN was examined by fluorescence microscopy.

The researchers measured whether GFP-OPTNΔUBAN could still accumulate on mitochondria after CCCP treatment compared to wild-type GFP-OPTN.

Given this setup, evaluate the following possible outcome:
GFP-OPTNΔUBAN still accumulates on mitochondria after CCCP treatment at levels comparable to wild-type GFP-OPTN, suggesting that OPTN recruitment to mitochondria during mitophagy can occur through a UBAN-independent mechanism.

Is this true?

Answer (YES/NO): NO